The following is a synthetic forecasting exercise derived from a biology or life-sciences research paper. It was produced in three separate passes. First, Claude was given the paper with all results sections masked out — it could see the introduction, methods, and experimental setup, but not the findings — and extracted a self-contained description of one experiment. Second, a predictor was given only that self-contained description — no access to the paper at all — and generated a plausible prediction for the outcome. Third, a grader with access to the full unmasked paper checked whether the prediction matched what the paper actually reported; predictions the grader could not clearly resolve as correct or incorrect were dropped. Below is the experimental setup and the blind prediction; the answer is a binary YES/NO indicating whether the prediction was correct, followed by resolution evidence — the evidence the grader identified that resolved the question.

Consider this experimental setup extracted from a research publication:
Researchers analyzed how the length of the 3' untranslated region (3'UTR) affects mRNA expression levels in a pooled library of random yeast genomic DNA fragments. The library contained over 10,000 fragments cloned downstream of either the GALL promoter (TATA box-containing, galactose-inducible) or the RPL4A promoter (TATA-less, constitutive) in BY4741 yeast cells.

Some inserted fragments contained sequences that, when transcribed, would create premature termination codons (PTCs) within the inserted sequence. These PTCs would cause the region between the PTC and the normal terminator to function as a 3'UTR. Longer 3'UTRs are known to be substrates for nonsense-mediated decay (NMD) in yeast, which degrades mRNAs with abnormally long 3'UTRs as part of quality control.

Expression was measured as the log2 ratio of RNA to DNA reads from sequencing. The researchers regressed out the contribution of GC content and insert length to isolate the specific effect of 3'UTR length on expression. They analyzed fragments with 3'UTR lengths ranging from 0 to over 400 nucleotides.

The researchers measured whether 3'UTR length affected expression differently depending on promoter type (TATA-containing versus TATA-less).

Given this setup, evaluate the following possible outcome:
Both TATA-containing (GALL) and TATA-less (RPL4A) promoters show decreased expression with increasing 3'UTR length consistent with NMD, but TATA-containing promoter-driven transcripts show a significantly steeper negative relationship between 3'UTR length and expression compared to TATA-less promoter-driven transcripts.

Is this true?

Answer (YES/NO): NO